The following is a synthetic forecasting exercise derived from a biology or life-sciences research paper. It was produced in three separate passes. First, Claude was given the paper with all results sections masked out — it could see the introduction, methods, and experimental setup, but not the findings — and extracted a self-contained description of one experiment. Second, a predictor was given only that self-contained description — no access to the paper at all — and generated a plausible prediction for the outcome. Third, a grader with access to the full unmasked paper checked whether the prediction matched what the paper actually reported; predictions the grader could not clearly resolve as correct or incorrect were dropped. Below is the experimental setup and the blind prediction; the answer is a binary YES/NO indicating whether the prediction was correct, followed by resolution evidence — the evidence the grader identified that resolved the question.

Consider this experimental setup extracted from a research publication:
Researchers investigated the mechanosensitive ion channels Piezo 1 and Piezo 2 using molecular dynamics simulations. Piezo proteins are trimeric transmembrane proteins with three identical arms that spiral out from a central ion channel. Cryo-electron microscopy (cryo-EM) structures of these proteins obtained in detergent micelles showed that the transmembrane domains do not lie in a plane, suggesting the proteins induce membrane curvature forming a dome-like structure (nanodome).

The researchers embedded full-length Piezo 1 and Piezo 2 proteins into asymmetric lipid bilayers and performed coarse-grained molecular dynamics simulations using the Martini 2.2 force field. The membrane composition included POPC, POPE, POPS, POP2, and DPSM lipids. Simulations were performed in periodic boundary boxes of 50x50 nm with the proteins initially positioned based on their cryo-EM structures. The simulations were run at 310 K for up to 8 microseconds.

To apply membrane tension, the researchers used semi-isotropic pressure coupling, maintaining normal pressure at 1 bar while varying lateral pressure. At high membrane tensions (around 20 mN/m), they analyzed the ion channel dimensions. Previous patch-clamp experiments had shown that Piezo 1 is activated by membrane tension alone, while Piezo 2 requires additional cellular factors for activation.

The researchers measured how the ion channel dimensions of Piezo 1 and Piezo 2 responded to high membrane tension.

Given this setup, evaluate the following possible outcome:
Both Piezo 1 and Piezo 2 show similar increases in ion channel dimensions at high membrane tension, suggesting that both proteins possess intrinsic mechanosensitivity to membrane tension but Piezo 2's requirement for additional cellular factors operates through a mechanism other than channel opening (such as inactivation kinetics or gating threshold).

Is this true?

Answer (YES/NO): NO